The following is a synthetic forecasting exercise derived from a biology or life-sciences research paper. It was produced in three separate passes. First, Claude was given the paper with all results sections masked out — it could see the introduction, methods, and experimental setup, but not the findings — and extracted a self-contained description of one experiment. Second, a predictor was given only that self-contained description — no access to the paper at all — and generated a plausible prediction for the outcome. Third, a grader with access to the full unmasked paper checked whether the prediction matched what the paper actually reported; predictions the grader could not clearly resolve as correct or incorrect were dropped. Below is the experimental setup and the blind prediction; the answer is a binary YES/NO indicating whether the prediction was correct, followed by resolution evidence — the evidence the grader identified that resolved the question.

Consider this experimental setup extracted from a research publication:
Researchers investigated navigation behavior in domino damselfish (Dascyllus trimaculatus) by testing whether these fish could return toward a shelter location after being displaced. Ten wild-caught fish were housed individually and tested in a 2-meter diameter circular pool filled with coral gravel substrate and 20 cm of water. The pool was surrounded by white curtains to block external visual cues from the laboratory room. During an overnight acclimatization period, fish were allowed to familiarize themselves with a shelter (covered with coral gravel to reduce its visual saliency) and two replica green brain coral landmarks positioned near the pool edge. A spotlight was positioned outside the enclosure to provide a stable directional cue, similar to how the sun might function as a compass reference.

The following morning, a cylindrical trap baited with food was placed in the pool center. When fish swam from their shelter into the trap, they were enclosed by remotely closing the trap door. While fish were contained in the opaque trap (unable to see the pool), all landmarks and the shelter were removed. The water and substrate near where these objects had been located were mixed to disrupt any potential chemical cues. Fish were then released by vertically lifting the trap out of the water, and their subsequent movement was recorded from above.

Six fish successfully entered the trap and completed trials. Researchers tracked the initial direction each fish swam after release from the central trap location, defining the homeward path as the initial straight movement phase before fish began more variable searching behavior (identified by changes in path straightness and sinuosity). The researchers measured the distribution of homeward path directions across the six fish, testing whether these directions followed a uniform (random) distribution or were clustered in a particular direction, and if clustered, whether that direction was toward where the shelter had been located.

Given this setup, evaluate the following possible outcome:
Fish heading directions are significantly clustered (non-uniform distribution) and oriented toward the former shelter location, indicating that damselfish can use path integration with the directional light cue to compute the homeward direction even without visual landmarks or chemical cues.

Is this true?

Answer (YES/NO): YES